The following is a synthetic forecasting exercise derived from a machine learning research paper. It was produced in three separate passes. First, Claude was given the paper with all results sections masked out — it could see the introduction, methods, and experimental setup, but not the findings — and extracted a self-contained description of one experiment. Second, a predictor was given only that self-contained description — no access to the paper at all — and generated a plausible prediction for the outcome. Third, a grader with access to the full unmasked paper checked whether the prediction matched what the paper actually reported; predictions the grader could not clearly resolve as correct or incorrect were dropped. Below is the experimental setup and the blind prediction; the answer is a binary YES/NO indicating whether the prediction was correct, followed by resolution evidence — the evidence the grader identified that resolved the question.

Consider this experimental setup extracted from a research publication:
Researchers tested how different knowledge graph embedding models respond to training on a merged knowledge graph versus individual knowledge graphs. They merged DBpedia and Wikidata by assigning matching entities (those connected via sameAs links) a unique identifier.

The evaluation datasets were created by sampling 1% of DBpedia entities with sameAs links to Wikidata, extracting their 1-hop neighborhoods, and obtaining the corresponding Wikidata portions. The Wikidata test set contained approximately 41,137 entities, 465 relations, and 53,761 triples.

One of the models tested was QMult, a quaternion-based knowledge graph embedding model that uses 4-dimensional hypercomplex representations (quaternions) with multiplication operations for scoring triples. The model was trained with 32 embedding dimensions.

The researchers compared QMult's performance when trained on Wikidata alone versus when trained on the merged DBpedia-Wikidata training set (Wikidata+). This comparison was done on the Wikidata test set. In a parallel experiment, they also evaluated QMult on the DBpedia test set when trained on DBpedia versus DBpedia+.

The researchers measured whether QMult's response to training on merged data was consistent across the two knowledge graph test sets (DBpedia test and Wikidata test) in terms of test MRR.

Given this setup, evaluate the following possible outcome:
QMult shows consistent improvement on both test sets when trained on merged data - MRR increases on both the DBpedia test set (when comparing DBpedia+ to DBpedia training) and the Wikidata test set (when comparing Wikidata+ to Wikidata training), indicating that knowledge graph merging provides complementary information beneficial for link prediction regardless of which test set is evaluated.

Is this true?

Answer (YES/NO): NO